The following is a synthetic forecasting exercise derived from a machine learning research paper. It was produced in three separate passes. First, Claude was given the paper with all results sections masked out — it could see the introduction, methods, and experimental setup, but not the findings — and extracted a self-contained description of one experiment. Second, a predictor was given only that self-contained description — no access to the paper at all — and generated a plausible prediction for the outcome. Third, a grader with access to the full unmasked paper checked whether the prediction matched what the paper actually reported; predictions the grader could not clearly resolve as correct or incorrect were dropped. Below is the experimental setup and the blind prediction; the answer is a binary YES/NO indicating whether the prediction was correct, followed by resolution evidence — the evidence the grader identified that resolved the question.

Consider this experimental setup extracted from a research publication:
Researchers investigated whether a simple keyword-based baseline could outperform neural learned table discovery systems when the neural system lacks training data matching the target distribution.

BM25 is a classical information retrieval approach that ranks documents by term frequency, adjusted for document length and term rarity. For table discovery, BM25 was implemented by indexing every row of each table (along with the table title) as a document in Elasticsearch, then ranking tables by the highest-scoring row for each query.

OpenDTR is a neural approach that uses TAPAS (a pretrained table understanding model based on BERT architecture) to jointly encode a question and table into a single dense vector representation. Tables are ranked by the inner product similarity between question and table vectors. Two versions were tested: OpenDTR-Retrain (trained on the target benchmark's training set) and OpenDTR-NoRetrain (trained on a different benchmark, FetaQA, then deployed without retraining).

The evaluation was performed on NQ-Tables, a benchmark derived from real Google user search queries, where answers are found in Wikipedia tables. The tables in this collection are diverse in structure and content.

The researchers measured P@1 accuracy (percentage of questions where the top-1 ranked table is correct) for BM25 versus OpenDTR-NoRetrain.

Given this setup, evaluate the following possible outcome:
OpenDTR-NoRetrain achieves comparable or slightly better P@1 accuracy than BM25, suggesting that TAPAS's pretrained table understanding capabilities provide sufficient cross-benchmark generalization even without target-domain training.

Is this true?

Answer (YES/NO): NO